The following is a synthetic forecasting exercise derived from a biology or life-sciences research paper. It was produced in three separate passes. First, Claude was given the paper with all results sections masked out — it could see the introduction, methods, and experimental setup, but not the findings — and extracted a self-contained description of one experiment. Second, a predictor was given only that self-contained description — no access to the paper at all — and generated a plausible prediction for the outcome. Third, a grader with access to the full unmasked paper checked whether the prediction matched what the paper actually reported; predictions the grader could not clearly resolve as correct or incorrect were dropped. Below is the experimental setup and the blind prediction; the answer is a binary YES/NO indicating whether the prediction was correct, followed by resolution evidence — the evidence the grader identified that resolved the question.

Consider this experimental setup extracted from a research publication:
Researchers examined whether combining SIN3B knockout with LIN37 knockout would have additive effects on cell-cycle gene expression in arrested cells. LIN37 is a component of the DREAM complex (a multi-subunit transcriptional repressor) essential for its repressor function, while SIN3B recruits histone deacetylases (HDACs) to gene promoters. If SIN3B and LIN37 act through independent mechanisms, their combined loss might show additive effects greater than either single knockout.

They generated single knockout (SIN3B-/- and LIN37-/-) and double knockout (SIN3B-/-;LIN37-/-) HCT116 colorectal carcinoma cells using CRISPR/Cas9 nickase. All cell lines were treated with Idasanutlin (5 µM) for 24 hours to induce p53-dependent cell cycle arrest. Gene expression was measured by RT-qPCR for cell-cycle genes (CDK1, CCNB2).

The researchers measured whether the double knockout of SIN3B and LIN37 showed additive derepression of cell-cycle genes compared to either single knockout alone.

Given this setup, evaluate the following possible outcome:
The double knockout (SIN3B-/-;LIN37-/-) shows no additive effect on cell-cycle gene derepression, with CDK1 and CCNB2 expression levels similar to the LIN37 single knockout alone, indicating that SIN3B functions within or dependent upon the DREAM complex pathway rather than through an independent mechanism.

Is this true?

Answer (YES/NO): YES